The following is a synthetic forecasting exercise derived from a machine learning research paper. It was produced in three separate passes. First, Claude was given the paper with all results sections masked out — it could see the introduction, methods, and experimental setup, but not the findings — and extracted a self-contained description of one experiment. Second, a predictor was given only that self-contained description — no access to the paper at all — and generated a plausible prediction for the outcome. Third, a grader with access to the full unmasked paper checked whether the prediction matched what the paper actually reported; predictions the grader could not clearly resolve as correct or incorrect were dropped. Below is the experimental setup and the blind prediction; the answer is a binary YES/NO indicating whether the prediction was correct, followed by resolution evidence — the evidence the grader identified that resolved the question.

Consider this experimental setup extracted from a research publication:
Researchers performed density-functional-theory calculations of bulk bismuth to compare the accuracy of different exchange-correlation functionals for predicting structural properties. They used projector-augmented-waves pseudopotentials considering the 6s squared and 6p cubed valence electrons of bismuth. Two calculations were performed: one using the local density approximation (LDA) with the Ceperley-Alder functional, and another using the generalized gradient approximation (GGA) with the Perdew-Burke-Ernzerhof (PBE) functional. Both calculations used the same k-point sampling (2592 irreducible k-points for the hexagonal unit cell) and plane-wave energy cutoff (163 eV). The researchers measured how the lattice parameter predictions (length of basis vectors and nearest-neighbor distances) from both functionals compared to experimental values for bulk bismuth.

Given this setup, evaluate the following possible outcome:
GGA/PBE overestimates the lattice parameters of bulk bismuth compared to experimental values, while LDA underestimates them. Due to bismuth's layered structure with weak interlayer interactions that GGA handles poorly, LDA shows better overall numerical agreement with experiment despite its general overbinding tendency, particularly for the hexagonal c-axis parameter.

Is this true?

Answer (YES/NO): NO